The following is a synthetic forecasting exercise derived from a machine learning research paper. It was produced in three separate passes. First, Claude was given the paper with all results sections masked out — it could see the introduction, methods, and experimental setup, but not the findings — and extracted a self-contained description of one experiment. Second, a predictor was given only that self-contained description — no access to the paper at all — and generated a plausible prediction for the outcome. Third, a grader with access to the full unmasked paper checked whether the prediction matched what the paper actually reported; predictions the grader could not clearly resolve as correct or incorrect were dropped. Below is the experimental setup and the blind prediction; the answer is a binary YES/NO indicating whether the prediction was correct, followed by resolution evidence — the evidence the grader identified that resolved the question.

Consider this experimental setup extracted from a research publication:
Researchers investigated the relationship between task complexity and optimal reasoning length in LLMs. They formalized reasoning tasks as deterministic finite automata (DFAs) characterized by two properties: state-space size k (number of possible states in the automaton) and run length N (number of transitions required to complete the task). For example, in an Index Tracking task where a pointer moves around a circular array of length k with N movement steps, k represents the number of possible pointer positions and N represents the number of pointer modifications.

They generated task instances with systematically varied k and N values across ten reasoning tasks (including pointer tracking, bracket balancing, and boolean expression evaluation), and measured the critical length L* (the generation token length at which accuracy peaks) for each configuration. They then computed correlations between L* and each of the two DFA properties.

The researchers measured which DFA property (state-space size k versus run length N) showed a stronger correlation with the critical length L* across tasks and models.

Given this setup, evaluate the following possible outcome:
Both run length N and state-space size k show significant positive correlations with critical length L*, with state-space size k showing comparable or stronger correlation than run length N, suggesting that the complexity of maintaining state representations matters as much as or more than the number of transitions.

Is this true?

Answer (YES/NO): NO